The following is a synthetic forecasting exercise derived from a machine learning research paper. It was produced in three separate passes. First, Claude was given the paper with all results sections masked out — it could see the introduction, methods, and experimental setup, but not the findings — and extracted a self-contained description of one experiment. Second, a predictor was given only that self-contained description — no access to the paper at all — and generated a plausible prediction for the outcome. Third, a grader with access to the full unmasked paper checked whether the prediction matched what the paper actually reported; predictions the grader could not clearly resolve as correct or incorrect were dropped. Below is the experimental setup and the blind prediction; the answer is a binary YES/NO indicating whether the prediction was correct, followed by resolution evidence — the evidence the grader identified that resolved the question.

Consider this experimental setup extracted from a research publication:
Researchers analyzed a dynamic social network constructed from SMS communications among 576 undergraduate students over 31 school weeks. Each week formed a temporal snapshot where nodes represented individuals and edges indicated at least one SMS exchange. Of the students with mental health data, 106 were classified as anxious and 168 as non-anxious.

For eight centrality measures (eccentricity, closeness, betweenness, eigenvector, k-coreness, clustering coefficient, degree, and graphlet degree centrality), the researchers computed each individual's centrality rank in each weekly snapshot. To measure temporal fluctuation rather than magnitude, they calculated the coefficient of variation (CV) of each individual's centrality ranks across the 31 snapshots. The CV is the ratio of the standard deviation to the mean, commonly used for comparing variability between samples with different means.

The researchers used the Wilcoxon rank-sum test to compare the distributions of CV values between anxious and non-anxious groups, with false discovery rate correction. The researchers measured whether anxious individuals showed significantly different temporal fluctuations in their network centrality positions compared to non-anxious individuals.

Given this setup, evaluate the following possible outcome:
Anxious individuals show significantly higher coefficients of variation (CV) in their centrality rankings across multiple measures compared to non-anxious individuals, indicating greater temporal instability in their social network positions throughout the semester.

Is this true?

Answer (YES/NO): YES